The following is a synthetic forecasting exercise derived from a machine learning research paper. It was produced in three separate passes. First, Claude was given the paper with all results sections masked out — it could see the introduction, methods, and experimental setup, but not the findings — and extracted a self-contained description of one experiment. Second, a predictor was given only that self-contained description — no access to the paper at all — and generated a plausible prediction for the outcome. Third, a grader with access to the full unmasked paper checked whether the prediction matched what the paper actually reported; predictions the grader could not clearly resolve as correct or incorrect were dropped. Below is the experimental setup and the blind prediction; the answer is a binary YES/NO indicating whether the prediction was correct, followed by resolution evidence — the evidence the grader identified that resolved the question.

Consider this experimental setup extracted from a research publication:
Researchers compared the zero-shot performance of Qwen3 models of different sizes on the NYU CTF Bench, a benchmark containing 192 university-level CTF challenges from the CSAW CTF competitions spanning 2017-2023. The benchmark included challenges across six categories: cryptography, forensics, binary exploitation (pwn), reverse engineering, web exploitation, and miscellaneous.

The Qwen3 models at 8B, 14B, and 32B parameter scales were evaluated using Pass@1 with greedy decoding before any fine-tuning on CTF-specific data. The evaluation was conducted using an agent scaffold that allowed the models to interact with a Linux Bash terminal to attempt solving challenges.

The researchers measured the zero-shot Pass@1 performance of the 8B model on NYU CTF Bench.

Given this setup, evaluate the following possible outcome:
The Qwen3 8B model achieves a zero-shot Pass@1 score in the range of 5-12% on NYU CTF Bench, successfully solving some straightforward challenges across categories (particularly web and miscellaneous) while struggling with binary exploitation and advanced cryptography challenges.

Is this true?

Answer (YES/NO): NO